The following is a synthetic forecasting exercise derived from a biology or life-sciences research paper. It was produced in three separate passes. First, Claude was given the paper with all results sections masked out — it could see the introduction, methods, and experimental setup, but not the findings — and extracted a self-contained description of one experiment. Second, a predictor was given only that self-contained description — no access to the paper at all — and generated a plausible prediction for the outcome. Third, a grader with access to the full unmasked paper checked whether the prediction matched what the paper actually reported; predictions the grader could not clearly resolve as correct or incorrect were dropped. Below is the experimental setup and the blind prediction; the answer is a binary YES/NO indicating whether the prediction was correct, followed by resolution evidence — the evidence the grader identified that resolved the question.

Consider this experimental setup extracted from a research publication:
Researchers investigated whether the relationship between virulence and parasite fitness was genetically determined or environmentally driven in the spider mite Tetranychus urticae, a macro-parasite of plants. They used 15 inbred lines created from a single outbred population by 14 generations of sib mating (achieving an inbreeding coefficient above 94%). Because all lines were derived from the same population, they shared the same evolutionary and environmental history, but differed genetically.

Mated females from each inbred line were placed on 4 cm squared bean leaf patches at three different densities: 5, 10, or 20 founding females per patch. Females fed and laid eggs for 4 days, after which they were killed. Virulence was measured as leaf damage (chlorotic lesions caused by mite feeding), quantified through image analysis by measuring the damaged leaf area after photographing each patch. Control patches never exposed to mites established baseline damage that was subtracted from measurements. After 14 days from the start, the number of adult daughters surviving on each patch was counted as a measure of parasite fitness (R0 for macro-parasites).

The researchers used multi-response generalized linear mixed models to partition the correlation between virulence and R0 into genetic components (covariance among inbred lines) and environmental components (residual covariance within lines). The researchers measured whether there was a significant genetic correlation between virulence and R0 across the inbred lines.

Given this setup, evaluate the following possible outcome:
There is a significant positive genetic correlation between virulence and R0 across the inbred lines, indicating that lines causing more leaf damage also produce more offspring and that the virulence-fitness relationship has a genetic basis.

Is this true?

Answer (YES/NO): NO